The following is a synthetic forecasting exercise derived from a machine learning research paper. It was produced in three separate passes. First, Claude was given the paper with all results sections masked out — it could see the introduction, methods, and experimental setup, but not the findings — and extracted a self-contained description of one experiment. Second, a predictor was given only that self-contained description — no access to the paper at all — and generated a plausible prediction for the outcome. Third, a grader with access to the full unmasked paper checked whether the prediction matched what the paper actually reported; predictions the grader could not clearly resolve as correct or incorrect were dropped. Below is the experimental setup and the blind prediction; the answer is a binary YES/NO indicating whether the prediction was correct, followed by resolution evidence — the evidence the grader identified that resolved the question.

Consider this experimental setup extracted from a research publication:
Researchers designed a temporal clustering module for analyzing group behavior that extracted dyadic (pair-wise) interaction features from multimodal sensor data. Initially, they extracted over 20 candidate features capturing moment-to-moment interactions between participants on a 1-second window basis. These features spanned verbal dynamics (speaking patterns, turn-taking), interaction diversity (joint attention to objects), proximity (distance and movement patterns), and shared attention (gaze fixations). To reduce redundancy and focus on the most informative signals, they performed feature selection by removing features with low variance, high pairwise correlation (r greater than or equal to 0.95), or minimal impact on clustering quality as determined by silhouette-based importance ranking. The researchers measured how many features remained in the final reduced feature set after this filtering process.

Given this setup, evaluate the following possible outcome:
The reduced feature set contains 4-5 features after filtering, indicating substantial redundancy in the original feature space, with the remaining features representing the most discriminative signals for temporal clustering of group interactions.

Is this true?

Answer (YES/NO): NO